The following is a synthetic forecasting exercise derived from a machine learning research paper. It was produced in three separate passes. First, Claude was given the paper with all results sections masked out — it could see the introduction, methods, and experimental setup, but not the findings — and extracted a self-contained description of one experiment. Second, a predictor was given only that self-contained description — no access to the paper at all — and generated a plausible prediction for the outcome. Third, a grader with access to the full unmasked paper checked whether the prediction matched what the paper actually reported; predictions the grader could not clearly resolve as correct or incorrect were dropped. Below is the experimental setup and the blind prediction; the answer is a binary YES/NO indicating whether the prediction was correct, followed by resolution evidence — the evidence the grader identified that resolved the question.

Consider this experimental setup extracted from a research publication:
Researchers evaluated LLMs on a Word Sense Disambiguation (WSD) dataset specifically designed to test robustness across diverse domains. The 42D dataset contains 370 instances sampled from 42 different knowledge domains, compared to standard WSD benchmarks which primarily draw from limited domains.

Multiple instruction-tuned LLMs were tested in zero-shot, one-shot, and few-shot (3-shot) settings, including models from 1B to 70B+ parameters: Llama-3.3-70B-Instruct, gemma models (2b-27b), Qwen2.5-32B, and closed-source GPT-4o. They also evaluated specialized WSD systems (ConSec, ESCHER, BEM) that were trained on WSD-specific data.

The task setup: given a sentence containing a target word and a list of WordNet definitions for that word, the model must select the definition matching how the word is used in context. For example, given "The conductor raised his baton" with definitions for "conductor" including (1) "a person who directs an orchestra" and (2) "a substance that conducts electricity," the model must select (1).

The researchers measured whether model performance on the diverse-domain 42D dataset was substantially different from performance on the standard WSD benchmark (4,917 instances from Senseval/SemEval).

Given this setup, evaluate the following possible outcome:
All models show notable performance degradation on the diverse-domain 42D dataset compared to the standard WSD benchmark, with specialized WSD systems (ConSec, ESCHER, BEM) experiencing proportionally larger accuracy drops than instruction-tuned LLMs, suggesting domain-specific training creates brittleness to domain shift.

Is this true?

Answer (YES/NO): YES